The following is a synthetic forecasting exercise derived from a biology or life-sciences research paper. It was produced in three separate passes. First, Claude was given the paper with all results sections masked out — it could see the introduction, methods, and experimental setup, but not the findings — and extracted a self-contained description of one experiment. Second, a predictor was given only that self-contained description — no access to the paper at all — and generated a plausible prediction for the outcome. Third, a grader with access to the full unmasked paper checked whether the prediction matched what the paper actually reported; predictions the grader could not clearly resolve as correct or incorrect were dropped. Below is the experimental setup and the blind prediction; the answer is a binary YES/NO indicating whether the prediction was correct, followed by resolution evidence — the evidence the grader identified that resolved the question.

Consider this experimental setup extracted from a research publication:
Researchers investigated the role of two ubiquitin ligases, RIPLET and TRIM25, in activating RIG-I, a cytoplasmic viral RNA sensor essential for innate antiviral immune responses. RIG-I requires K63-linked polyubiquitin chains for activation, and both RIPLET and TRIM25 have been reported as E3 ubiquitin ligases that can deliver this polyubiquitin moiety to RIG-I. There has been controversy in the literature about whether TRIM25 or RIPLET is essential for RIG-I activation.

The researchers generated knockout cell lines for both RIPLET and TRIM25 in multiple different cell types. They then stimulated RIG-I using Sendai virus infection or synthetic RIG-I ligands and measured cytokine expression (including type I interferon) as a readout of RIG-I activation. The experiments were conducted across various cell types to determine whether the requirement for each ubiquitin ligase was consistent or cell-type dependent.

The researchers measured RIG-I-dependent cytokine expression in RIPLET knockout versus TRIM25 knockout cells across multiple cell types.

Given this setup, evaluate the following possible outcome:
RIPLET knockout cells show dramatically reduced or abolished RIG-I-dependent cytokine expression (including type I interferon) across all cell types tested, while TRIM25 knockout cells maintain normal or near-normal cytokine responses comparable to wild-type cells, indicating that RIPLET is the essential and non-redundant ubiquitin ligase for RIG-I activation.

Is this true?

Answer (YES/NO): NO